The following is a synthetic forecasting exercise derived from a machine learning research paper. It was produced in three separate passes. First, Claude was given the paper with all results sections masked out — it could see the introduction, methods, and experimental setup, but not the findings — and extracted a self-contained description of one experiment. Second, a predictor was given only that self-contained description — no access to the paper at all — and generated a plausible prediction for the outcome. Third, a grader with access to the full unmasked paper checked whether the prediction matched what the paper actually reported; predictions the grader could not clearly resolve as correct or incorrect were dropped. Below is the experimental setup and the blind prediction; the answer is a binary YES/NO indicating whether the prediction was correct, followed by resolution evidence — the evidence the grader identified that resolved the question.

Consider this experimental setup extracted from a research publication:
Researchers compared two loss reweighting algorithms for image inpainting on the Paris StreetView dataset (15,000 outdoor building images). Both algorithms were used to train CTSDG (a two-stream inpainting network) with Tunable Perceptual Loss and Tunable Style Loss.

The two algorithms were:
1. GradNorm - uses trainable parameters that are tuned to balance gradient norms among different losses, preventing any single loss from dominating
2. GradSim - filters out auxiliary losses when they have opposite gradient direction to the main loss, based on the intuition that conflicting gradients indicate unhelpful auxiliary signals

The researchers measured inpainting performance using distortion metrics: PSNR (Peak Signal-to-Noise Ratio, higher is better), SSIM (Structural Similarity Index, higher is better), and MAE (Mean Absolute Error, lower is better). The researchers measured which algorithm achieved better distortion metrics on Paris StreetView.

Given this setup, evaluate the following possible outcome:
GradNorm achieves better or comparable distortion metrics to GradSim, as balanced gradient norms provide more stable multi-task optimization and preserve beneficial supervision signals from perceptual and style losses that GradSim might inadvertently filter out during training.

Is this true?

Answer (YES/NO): YES